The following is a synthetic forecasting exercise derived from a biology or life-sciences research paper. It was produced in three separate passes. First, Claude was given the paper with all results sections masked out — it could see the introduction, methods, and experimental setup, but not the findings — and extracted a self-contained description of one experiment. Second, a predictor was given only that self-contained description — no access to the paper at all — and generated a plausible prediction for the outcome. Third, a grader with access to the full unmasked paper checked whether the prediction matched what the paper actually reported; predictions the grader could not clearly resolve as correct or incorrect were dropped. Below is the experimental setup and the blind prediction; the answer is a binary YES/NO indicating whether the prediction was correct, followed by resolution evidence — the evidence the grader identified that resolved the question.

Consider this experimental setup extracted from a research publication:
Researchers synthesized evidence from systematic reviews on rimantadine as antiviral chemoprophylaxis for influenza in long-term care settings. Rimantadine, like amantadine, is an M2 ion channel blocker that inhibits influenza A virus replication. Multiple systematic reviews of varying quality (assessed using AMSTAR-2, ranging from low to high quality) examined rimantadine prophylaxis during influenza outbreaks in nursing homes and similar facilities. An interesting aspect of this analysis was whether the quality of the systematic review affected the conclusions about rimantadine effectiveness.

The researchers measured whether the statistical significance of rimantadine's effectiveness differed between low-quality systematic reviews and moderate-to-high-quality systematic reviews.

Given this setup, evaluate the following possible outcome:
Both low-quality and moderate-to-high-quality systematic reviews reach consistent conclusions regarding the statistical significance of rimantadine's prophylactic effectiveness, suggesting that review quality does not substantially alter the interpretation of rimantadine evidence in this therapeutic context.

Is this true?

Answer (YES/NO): NO